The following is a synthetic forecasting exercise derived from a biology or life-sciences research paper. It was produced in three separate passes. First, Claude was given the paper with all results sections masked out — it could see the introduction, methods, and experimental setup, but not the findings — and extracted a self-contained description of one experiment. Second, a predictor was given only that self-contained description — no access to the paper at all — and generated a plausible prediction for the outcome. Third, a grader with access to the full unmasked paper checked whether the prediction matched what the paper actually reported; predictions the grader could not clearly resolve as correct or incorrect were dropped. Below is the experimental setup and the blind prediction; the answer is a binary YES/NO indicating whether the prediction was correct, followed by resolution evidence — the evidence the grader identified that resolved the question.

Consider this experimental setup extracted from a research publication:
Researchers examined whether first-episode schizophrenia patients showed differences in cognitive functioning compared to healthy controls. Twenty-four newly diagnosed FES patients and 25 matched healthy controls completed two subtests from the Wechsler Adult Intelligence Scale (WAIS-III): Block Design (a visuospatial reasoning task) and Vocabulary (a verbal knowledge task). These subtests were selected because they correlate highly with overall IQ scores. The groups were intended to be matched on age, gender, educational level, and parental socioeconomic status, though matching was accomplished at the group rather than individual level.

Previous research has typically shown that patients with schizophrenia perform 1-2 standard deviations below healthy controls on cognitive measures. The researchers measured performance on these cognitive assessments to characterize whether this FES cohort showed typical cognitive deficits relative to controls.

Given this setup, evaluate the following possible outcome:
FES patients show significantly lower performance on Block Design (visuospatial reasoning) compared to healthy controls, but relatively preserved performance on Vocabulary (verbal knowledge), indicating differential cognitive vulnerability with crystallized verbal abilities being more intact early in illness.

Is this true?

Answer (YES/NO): NO